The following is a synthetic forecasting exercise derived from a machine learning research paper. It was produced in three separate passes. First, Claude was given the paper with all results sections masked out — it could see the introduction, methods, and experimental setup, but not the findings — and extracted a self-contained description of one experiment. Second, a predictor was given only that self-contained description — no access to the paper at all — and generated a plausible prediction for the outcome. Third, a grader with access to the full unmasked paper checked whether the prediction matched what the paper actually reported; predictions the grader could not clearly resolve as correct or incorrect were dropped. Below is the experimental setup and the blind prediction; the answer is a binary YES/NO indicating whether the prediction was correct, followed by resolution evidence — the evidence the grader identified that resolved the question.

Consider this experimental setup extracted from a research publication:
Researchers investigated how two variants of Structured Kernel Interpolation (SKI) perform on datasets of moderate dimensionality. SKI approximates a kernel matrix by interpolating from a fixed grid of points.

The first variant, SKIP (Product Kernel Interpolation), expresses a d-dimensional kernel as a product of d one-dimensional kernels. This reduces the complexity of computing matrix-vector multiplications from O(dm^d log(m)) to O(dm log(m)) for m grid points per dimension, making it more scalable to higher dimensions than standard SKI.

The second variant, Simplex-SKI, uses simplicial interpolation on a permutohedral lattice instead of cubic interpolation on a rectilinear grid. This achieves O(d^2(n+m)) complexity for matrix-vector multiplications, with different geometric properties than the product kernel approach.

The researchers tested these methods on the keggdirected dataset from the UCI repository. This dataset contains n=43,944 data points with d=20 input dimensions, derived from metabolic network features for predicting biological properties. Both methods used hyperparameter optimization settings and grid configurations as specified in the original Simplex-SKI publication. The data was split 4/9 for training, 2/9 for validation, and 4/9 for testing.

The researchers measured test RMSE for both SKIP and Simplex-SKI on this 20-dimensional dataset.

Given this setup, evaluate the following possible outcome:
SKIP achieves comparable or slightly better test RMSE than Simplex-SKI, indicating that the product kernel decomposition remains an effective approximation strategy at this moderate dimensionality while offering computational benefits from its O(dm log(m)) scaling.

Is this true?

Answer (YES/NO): NO